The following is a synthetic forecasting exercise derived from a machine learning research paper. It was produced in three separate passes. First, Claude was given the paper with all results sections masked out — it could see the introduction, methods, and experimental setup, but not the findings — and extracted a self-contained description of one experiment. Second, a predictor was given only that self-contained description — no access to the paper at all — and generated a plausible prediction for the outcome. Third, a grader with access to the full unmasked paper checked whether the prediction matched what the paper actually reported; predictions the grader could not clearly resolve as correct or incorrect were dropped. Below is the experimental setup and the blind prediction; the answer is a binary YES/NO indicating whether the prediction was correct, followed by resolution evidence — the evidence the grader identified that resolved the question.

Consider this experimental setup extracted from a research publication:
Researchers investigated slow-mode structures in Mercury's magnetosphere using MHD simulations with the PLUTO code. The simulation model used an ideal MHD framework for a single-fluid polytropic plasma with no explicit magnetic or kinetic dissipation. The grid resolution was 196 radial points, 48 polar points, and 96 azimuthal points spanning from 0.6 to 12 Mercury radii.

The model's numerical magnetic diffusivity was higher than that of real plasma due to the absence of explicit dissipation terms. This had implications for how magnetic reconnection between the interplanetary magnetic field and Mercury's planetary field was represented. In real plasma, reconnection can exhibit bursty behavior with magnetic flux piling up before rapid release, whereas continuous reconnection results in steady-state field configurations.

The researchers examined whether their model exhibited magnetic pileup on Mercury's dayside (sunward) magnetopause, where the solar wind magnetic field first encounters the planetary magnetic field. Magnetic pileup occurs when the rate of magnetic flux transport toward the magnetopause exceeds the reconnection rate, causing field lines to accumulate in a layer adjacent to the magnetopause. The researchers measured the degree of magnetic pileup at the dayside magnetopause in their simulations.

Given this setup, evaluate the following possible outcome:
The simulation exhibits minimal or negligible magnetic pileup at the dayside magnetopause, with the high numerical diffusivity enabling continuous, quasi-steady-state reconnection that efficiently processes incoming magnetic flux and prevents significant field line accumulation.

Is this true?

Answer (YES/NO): YES